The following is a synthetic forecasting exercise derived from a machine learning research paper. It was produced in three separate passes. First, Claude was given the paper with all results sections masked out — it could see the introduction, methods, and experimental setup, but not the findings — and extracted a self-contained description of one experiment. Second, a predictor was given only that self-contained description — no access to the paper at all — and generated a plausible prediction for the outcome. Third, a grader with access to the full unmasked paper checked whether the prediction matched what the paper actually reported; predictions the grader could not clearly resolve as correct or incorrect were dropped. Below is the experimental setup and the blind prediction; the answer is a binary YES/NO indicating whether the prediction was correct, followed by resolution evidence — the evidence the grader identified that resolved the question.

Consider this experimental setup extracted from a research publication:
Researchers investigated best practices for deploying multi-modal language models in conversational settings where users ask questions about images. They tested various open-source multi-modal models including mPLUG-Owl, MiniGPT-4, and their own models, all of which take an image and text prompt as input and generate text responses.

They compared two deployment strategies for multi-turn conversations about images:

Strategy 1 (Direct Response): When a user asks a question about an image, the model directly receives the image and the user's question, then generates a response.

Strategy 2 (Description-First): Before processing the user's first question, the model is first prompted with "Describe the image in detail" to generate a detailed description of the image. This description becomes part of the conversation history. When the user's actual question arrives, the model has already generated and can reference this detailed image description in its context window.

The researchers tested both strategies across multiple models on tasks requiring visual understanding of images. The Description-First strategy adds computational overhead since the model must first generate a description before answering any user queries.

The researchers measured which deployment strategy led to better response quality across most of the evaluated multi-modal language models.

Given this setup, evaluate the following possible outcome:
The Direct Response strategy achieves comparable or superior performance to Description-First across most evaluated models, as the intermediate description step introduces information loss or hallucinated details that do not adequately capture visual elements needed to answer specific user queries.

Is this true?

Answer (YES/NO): NO